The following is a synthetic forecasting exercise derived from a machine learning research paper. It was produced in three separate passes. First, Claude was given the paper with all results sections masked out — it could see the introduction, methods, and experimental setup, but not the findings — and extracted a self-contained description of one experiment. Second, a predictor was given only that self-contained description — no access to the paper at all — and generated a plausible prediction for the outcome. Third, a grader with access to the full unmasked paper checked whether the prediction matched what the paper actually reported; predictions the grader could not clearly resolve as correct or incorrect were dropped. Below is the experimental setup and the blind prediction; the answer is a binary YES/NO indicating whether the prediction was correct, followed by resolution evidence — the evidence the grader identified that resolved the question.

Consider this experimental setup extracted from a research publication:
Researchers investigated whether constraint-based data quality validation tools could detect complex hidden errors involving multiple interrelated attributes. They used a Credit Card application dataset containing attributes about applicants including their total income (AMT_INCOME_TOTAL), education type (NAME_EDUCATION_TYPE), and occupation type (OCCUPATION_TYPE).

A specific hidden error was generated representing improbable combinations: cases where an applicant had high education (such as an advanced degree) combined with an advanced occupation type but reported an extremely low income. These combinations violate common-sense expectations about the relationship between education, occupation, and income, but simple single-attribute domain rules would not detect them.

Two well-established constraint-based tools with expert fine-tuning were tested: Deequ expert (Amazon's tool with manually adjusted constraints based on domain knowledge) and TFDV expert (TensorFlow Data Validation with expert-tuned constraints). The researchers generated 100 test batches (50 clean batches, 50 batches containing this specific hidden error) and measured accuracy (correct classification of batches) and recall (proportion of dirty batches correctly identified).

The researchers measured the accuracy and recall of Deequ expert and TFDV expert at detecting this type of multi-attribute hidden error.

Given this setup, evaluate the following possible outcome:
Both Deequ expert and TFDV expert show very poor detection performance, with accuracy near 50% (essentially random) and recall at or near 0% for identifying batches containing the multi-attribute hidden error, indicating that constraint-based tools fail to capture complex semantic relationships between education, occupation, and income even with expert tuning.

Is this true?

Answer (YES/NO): YES